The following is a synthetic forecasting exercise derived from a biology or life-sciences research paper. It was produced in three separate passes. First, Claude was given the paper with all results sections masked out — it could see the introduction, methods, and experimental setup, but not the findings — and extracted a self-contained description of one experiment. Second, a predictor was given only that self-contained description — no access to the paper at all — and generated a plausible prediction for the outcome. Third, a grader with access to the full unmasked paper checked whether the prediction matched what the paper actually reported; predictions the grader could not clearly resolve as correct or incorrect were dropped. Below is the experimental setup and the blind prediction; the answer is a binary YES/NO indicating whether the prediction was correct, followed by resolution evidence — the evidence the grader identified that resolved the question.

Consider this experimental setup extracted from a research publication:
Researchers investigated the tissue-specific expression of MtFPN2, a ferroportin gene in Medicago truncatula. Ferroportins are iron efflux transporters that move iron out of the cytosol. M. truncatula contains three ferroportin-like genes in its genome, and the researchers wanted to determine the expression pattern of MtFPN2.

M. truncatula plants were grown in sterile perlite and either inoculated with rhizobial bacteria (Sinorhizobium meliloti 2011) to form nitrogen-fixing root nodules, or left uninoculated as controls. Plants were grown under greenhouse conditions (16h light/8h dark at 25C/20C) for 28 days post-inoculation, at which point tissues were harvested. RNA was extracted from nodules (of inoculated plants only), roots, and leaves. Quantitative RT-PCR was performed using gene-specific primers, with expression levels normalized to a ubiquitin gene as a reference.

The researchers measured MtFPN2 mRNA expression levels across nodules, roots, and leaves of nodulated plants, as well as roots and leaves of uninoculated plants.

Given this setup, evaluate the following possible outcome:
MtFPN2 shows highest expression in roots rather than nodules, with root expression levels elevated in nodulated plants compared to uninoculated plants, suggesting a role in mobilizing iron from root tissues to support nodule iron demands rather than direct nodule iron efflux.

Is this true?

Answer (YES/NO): NO